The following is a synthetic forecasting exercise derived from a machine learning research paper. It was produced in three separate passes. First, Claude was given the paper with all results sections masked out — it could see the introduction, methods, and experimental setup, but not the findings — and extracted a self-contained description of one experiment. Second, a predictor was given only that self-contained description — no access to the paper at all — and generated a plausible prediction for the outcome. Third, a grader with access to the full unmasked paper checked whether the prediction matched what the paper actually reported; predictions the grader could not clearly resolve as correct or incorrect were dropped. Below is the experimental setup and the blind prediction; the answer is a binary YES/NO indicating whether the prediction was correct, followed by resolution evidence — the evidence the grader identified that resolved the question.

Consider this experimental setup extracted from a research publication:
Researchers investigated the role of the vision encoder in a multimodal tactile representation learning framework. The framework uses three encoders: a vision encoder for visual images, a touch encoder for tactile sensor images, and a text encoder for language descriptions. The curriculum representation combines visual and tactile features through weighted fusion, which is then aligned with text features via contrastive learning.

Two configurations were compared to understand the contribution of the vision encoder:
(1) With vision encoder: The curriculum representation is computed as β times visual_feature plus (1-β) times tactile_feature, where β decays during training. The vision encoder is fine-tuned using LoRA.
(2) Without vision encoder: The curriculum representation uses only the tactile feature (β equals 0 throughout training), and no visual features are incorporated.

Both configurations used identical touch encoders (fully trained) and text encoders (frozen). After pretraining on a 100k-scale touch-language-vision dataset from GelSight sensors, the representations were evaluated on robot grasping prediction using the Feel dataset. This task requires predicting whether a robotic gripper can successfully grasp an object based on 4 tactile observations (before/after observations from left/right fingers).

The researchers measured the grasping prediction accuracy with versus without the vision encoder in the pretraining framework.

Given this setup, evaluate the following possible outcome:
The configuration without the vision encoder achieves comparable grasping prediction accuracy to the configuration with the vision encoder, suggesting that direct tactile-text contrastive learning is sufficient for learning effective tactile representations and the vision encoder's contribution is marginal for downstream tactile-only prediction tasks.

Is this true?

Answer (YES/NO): NO